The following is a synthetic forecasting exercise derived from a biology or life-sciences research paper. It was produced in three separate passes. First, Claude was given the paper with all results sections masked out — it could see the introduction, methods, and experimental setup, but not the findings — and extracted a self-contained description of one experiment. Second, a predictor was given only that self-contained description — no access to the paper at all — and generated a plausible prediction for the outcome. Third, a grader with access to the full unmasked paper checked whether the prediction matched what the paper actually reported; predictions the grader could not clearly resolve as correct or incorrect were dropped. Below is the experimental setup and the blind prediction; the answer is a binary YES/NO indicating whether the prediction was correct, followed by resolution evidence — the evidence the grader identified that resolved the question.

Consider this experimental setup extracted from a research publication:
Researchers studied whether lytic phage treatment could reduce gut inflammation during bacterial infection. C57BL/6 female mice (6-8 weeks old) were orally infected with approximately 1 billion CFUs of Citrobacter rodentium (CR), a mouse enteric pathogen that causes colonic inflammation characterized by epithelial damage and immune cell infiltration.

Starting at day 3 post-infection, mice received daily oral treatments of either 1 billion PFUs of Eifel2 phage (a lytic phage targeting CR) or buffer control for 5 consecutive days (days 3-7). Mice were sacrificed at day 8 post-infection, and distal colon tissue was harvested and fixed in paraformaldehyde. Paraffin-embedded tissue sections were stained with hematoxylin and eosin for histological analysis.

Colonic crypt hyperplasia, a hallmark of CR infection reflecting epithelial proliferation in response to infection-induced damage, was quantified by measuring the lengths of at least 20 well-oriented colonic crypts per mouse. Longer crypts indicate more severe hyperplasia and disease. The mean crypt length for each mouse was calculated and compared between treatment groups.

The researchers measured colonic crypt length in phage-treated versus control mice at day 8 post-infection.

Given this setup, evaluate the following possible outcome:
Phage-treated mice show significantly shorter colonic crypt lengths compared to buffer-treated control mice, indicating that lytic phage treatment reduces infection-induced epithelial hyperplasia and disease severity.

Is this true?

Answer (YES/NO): NO